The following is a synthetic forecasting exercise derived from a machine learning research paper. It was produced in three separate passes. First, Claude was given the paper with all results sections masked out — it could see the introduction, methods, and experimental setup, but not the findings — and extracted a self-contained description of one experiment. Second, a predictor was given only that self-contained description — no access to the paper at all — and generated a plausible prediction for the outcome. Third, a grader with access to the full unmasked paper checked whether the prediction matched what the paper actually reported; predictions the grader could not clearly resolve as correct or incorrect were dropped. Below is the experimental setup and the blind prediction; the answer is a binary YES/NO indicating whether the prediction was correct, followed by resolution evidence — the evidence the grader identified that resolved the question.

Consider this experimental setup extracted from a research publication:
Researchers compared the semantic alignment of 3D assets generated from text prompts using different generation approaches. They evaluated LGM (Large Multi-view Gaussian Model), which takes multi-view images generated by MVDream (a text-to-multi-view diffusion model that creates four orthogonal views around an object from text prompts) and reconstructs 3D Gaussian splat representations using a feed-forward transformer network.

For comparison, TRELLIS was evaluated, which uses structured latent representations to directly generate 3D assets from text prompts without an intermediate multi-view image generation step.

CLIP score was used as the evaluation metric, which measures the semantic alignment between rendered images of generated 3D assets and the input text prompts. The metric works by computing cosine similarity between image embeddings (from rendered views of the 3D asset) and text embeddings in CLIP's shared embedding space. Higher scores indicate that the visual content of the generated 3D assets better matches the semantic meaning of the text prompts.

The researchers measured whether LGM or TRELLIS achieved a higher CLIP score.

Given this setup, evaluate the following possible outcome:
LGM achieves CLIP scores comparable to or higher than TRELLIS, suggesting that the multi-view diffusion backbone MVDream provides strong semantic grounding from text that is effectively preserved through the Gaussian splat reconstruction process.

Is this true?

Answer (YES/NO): YES